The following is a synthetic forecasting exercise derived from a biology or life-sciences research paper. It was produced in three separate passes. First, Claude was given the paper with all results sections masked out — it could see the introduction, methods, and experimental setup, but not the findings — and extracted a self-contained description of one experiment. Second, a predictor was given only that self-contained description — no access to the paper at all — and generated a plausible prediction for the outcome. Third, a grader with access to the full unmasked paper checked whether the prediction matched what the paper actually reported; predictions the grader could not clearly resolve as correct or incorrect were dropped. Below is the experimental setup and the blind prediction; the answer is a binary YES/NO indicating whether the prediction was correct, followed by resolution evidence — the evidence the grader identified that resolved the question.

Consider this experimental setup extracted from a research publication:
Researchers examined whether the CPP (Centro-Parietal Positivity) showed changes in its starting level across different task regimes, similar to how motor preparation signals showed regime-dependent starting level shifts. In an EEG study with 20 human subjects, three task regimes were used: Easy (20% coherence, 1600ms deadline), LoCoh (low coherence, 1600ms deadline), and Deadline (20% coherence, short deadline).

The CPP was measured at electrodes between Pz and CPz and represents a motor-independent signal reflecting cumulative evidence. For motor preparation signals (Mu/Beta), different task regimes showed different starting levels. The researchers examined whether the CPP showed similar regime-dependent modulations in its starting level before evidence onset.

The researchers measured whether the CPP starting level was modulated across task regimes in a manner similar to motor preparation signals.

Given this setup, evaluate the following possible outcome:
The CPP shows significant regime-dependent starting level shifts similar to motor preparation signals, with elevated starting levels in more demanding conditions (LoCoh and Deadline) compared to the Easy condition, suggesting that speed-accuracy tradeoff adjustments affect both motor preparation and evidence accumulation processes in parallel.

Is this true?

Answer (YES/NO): NO